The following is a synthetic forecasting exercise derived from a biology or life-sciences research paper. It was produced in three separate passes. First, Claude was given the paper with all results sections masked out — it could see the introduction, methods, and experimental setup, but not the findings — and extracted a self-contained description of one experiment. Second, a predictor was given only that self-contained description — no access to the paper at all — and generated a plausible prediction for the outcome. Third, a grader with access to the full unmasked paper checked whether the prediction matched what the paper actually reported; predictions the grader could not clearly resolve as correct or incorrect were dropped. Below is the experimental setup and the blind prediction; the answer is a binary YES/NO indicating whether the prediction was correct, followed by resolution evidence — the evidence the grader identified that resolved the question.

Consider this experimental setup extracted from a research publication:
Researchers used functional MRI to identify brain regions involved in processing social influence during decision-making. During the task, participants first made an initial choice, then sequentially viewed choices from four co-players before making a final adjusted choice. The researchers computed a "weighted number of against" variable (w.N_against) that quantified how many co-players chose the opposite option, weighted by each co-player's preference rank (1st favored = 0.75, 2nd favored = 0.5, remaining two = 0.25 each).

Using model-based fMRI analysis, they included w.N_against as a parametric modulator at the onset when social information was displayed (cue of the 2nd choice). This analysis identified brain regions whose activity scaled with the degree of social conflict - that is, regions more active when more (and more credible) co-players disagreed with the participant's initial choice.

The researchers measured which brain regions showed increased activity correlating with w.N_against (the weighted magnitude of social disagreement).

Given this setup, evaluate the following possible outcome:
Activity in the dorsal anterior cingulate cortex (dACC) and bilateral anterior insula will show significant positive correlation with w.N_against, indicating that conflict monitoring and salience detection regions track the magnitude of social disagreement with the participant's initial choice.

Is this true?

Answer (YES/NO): NO